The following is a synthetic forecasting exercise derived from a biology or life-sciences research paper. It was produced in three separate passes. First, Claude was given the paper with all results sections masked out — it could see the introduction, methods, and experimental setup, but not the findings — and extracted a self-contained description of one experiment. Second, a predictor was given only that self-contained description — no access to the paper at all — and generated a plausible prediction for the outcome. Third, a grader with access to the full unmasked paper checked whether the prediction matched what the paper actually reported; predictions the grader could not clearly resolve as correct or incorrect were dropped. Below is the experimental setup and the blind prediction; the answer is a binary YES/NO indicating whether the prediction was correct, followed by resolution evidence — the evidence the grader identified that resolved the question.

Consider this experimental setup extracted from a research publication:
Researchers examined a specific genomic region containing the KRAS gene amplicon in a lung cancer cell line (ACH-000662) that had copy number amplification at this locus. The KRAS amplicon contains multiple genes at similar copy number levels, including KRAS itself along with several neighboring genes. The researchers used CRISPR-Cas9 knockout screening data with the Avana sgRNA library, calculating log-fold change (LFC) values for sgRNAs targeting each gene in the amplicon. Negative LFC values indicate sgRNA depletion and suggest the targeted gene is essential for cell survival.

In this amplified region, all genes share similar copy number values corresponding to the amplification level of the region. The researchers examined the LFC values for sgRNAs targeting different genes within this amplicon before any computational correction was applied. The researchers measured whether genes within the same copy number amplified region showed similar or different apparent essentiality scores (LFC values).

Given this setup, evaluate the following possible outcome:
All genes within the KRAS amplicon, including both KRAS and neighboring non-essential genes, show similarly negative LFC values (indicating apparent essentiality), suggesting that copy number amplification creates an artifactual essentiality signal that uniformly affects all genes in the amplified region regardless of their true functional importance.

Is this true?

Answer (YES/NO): NO